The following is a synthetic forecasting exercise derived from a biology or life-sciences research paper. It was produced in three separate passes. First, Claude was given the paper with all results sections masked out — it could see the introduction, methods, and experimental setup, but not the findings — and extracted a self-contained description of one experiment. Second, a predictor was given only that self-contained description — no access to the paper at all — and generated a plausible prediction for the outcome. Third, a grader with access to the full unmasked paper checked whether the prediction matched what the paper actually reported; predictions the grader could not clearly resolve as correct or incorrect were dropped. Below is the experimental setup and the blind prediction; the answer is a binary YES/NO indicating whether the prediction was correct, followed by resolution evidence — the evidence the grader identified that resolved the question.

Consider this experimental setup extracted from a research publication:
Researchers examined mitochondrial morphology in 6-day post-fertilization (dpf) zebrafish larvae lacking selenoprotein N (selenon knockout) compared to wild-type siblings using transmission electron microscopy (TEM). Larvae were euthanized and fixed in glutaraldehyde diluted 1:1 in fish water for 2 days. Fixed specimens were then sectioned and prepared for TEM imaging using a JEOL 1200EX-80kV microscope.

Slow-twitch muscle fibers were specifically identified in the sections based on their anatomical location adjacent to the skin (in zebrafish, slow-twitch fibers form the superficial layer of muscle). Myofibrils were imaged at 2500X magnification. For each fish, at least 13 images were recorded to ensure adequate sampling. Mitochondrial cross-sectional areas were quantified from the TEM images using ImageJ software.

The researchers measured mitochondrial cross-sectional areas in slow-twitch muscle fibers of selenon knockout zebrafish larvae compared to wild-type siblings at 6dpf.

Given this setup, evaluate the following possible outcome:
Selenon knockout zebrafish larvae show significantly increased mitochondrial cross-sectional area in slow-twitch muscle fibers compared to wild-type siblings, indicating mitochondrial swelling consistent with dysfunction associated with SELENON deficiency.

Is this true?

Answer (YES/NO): YES